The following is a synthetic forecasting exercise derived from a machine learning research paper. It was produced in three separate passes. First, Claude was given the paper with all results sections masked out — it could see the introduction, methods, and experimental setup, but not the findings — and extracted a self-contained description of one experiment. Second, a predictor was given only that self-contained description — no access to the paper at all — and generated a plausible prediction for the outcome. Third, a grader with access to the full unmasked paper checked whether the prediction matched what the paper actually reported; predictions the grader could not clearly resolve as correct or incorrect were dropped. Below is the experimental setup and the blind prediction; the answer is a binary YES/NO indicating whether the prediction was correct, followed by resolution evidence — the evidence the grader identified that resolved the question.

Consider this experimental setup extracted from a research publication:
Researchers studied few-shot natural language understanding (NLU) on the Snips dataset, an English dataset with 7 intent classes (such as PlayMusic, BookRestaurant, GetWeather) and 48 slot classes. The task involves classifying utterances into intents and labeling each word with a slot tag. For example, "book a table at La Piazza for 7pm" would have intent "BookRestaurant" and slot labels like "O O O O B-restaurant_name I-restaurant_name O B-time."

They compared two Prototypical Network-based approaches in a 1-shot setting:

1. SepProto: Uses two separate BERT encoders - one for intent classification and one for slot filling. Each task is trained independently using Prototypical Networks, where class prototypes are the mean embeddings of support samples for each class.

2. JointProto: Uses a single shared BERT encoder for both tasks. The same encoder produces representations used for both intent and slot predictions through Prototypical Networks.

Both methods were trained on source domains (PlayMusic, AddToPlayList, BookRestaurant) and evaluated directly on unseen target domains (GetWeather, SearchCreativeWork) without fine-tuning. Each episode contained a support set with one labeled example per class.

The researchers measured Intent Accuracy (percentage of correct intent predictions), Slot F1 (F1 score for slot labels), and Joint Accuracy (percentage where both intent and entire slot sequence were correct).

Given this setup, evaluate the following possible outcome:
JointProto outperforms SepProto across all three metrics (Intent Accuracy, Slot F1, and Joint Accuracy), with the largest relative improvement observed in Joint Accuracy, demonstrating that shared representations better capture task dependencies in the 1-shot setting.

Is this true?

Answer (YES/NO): NO